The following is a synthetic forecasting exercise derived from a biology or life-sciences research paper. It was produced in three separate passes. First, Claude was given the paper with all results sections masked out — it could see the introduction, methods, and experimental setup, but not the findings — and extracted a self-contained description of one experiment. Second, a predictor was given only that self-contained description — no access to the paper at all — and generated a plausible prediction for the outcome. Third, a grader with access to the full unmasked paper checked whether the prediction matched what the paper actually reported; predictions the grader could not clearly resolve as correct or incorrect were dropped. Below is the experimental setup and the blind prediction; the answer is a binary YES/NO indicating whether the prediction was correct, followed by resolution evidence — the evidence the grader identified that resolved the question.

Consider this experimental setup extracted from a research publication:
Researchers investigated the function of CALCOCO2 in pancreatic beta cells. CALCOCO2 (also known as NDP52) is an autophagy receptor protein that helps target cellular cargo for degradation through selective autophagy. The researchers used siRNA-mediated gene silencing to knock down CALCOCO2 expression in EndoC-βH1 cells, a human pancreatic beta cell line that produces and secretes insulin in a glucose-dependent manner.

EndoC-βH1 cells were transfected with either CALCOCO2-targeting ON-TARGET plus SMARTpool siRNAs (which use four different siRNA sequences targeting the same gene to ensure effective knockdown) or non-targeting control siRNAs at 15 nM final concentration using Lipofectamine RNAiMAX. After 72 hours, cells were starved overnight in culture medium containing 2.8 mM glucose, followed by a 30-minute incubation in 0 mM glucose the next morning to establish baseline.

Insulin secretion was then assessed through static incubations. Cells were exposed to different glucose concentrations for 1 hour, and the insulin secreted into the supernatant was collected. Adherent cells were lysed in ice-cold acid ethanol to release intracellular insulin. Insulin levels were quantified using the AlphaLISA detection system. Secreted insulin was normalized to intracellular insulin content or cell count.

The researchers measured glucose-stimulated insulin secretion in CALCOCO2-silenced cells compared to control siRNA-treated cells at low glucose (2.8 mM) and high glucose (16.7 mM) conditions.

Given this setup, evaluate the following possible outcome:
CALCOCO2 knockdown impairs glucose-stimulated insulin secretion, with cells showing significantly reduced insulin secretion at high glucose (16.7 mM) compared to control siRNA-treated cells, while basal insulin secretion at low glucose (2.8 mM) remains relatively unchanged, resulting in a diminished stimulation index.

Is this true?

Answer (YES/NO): NO